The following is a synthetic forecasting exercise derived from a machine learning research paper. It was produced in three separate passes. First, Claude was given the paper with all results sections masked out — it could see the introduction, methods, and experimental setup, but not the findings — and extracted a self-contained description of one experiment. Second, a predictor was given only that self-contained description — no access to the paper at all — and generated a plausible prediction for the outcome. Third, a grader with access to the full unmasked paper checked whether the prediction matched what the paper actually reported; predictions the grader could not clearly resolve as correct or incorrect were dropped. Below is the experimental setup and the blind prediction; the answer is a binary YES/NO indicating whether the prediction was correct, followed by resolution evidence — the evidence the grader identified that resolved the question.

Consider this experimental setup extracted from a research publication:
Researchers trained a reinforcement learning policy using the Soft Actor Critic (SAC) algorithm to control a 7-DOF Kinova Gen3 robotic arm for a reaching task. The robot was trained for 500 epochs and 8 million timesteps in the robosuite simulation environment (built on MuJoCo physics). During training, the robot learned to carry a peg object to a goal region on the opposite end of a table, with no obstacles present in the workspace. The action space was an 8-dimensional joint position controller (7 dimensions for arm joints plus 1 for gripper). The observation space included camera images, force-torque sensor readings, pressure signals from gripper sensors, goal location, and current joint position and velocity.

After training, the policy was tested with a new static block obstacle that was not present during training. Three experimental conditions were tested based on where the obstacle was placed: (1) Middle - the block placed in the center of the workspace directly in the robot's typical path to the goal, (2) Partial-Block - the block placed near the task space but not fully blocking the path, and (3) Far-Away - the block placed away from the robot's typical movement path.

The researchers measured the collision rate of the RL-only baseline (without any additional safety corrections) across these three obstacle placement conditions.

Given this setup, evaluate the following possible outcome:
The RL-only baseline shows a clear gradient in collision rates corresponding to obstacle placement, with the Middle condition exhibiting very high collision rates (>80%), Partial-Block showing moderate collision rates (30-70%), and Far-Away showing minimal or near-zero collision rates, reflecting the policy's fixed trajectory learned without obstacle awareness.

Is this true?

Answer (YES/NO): NO